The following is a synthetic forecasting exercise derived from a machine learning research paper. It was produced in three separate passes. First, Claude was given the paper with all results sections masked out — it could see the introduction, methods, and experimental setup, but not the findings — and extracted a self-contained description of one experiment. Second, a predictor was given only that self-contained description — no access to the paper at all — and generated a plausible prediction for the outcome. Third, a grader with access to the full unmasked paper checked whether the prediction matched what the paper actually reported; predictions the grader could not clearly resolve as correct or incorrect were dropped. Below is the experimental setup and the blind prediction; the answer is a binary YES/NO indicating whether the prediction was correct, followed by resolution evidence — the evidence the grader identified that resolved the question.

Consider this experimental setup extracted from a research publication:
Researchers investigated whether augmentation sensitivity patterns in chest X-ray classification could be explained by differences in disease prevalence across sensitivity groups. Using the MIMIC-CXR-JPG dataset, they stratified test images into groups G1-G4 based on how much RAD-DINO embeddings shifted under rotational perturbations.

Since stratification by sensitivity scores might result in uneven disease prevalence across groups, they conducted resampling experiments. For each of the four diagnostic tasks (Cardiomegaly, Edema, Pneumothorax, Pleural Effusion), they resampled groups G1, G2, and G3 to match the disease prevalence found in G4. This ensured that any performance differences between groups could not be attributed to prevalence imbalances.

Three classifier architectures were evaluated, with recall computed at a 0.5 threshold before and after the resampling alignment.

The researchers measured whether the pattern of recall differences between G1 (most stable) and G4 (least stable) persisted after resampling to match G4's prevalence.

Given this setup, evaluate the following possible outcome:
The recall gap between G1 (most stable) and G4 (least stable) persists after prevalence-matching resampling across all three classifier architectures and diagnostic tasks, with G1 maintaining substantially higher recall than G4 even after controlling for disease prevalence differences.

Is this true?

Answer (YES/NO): YES